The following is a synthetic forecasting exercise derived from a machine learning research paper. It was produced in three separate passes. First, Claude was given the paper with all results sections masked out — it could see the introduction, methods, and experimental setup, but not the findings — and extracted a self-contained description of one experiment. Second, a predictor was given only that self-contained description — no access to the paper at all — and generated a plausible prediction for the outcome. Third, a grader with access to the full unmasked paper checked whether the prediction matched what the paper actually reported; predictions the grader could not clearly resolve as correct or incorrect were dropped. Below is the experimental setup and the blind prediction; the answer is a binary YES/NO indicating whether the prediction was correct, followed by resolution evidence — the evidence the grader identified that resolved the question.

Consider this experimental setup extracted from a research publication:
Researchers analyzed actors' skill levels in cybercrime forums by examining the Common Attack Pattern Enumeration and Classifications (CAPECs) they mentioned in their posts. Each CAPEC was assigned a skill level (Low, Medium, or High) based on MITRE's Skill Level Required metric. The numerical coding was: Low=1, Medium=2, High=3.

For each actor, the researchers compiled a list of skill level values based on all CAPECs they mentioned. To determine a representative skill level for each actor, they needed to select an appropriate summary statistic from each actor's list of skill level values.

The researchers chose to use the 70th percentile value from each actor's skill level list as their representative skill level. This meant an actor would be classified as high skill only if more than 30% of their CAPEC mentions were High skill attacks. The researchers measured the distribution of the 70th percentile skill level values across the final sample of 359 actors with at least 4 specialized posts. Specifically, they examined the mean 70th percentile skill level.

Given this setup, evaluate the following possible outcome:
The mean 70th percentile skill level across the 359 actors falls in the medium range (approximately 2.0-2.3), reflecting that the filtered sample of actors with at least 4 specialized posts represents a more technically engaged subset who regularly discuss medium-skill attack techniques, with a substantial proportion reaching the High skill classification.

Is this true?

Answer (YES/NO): YES